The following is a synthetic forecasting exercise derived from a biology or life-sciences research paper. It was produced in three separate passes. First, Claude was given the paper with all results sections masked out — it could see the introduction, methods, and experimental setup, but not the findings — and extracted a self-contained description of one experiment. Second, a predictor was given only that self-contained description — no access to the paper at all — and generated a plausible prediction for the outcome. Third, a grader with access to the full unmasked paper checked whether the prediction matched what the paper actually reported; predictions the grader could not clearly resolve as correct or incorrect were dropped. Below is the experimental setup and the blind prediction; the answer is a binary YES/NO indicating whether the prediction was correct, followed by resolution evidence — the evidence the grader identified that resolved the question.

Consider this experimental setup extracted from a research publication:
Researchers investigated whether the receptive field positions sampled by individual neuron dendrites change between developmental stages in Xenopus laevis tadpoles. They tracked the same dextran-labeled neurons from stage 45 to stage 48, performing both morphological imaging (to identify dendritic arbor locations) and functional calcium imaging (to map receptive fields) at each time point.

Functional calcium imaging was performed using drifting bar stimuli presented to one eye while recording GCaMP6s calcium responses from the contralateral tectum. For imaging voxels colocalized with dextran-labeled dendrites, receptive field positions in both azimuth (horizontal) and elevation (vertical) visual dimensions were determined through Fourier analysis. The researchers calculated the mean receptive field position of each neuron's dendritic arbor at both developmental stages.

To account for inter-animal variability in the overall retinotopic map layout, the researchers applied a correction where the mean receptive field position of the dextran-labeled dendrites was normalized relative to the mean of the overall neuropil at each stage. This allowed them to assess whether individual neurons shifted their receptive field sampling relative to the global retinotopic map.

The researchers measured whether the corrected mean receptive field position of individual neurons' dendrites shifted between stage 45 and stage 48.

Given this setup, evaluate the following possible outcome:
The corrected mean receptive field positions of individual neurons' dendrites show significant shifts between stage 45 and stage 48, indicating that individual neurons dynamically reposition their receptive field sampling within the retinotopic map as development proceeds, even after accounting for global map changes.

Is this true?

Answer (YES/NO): YES